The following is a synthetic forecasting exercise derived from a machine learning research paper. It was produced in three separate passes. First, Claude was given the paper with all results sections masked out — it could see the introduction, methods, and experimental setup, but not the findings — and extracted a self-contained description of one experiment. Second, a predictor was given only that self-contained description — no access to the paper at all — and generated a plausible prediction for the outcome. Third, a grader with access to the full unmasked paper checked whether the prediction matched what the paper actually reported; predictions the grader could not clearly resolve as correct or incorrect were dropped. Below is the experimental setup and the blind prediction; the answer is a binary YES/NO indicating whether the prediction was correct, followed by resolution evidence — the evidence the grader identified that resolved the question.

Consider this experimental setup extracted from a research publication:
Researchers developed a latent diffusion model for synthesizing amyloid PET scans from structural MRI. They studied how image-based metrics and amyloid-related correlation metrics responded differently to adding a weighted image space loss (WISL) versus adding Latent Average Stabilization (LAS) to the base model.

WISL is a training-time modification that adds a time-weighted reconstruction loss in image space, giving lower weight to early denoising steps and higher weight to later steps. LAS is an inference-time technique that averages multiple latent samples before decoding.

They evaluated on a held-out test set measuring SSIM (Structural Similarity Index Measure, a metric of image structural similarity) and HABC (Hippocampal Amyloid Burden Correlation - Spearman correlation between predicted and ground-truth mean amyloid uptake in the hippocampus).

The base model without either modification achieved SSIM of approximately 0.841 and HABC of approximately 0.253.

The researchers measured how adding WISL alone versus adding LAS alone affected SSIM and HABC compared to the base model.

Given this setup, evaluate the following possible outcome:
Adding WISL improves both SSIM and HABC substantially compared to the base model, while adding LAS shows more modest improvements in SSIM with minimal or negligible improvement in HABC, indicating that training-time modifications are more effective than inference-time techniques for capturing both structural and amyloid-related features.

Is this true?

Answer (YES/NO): NO